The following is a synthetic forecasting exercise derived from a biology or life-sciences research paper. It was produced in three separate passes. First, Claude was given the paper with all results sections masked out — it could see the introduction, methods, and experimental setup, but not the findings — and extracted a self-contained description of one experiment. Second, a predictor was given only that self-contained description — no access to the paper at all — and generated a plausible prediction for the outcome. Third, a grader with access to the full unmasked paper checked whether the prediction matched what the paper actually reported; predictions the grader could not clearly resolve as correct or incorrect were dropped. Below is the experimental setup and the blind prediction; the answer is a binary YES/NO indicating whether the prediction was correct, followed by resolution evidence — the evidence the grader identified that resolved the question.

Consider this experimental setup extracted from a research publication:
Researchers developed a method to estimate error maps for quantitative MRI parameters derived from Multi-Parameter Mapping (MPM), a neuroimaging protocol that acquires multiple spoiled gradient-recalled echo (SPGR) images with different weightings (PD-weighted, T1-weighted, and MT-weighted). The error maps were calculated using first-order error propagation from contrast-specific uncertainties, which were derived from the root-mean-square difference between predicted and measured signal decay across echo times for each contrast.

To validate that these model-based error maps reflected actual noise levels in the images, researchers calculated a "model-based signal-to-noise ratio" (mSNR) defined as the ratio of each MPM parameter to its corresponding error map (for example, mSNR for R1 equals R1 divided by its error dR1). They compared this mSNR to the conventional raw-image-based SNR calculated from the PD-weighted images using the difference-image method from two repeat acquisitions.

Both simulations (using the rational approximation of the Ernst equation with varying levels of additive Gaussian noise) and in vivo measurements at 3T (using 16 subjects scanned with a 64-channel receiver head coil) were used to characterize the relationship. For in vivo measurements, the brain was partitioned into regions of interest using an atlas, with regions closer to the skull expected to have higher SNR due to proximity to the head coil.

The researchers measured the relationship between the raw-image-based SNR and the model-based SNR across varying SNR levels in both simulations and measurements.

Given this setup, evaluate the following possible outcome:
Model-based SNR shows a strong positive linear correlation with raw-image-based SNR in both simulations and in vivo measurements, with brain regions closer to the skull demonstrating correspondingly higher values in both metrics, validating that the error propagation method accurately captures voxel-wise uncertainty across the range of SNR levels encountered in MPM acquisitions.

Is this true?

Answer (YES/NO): YES